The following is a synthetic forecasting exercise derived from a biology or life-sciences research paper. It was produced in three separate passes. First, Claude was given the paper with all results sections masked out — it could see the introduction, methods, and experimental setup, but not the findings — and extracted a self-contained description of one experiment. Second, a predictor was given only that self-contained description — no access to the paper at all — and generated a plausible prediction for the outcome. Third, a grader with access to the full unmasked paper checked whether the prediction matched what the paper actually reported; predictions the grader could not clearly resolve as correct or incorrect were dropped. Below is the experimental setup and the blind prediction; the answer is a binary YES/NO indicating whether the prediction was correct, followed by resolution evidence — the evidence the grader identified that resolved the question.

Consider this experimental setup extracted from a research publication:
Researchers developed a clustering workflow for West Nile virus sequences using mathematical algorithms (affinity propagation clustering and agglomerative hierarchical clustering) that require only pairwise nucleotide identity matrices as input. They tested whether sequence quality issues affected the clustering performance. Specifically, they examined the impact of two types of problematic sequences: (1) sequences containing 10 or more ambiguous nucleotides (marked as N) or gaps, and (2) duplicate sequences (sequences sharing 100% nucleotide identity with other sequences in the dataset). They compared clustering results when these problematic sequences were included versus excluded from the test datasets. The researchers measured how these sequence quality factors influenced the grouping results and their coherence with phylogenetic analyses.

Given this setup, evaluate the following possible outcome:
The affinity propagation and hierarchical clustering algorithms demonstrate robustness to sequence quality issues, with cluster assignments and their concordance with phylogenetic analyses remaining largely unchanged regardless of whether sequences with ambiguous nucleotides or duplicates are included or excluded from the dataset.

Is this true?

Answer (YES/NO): NO